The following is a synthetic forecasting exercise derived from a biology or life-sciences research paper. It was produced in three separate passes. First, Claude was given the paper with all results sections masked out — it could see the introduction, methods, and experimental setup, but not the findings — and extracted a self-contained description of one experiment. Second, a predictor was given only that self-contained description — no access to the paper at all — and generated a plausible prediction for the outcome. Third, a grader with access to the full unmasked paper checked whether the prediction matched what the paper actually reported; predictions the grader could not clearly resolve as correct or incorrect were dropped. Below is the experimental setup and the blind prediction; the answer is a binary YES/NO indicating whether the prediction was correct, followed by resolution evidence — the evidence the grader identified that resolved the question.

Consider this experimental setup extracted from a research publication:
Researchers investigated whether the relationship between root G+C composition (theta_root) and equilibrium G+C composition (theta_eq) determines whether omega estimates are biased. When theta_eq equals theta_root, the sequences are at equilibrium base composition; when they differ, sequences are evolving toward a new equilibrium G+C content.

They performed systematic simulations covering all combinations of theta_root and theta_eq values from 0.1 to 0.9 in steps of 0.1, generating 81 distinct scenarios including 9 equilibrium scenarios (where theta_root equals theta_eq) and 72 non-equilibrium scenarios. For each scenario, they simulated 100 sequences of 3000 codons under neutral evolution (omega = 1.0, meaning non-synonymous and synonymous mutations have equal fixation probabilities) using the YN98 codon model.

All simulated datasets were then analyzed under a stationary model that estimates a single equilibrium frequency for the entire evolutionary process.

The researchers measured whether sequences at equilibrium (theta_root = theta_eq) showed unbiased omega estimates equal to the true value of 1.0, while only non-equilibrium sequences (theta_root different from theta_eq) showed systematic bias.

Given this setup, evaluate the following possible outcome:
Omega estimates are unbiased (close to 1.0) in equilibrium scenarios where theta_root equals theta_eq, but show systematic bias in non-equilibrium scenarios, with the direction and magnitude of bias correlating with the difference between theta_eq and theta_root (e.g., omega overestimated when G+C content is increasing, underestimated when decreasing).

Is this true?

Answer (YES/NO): NO